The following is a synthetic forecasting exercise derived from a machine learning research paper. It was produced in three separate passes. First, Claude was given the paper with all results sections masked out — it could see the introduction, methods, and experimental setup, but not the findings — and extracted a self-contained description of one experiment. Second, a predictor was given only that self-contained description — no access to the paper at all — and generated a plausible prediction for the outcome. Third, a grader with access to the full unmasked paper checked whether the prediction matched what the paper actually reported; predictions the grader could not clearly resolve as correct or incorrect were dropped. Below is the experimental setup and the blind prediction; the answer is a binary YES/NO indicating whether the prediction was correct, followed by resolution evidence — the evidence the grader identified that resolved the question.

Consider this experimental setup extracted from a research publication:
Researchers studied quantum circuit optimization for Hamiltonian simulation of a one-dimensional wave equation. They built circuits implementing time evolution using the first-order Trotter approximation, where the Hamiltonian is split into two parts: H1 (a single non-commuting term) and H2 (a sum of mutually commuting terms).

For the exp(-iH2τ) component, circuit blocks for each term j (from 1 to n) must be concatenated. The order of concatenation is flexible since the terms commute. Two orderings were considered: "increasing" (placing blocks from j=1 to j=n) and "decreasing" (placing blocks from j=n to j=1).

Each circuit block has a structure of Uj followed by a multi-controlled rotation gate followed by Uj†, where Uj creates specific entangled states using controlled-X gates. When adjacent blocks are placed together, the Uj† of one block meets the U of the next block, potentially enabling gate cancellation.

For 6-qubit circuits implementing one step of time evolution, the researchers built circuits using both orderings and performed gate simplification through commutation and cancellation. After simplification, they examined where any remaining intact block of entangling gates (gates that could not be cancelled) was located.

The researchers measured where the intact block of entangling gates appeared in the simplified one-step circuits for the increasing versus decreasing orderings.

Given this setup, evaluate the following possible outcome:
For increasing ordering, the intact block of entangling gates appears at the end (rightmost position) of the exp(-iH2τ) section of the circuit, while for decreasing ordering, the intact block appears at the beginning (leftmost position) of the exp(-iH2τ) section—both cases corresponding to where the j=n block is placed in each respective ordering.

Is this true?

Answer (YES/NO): YES